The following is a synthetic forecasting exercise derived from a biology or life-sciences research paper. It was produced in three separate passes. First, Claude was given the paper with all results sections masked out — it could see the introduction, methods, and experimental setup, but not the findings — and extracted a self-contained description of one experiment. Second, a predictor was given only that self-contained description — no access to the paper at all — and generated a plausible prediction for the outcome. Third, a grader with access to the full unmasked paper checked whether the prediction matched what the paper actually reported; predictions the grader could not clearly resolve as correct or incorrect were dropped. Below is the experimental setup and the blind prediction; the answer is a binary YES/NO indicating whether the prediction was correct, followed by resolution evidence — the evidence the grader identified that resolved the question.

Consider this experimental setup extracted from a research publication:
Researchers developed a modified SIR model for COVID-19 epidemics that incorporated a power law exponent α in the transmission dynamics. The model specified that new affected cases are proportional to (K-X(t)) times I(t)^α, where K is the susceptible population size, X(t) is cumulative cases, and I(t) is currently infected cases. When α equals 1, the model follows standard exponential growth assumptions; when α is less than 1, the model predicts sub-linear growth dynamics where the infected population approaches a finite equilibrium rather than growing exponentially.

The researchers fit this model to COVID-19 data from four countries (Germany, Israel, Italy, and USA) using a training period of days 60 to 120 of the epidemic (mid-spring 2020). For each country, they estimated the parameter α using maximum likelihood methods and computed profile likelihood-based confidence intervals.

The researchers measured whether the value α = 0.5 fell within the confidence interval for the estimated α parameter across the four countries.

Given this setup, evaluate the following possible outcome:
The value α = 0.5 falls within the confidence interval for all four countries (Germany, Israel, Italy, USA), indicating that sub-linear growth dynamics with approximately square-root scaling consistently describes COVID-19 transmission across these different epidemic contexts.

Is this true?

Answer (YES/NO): YES